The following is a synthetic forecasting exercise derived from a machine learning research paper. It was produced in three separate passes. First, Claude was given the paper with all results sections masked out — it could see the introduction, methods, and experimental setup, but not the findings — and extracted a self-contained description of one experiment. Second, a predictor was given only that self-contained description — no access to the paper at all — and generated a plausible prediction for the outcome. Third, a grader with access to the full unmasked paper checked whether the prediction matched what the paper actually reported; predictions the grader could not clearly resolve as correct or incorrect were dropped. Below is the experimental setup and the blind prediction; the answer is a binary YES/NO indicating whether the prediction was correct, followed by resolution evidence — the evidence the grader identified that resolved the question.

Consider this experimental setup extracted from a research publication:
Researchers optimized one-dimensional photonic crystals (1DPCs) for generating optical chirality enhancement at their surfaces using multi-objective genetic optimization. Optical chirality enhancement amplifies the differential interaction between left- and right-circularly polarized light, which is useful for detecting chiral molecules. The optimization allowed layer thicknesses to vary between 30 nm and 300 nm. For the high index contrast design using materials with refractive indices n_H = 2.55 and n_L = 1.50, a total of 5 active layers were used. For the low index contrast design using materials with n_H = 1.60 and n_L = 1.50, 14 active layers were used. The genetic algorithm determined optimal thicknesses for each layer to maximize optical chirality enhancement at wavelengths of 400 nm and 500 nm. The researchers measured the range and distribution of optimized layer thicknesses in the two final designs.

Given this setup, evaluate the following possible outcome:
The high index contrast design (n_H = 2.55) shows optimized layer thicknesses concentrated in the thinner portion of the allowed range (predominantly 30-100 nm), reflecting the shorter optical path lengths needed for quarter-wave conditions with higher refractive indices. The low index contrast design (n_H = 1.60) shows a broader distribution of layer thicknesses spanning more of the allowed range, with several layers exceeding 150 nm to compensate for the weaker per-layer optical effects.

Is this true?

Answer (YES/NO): NO